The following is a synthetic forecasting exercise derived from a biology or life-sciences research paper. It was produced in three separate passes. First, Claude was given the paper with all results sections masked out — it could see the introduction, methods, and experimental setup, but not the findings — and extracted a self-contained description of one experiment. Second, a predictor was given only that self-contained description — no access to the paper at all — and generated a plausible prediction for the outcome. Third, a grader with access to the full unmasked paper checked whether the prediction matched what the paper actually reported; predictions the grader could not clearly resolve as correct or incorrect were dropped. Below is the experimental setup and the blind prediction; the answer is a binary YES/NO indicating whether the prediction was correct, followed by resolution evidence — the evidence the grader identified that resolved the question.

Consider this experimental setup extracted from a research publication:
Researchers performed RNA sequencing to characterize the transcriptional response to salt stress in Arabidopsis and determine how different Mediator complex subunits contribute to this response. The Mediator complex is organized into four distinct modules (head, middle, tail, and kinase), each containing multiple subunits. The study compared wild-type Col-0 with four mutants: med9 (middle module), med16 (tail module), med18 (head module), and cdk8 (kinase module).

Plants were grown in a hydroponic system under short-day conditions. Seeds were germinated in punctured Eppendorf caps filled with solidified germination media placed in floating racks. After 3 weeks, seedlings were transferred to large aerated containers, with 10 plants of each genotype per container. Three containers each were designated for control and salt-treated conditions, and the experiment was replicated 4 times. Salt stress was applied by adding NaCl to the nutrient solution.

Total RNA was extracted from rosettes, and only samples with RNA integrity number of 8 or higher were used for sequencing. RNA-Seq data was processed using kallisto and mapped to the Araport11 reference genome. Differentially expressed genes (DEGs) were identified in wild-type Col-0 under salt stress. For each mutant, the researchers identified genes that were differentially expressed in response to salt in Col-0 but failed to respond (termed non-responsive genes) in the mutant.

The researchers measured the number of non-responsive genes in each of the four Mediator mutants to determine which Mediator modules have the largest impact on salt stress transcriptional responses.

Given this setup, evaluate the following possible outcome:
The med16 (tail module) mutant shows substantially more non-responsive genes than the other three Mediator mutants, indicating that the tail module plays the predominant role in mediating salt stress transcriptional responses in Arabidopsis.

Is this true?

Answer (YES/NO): NO